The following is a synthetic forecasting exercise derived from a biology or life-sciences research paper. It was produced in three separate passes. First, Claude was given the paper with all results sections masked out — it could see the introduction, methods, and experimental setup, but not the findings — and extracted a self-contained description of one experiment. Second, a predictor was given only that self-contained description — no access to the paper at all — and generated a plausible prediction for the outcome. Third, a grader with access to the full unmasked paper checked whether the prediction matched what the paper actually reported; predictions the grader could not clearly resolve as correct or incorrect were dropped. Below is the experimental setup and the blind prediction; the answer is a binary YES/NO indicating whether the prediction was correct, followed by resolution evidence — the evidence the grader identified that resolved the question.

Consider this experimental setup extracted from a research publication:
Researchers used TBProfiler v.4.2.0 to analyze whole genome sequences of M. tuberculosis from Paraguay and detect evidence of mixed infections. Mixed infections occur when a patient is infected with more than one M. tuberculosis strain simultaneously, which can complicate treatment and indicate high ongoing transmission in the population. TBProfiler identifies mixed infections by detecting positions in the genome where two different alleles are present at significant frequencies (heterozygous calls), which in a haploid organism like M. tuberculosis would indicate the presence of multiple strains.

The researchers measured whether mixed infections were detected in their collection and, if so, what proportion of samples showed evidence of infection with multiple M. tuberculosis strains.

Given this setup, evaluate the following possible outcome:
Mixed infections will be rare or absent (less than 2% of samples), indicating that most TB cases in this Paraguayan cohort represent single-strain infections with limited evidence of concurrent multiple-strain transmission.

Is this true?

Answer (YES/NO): NO